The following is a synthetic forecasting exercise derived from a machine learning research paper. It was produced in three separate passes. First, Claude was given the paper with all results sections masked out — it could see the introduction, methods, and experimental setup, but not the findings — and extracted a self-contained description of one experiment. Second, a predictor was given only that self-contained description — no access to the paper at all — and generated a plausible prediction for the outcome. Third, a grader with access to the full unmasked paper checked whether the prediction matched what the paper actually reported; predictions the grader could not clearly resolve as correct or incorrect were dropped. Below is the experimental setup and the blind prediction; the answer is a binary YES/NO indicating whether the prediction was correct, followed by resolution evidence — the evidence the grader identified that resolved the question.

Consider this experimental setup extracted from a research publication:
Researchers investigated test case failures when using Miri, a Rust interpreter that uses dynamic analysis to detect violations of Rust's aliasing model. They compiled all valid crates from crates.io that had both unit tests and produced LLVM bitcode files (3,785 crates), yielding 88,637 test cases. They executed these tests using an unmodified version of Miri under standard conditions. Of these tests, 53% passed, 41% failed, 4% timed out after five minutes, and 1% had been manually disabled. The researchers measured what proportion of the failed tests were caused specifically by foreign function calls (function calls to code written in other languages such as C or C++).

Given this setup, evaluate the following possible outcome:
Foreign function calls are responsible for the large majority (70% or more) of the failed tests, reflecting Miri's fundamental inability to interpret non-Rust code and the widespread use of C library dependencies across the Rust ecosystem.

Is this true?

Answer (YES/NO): NO